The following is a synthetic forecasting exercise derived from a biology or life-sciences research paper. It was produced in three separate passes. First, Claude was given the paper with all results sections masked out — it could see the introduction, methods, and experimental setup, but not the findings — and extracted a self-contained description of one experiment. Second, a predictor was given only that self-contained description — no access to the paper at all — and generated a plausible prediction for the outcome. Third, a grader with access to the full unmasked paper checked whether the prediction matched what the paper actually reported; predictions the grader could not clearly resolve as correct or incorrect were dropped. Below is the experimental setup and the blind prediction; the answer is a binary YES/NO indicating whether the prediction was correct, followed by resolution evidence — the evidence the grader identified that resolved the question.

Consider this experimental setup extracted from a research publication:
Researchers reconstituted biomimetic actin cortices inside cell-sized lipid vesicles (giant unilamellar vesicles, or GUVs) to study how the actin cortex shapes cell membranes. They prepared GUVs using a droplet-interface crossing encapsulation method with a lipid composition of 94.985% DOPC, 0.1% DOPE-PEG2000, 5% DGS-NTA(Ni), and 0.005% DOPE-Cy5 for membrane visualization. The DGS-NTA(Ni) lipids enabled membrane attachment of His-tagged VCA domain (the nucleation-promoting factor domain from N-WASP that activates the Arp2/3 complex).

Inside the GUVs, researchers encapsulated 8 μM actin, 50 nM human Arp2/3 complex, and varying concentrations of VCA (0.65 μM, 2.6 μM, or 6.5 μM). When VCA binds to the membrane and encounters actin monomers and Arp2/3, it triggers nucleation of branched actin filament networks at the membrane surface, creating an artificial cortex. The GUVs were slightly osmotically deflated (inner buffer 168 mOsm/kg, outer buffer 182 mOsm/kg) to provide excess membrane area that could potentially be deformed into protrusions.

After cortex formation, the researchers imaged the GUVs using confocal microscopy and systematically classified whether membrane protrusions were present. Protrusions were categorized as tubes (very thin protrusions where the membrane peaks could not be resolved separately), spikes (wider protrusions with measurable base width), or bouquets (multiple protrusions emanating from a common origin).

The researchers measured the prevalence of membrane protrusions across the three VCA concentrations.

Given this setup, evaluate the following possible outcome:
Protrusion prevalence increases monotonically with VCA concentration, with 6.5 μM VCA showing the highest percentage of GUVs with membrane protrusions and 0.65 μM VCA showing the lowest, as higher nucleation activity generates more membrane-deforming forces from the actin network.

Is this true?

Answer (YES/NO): NO